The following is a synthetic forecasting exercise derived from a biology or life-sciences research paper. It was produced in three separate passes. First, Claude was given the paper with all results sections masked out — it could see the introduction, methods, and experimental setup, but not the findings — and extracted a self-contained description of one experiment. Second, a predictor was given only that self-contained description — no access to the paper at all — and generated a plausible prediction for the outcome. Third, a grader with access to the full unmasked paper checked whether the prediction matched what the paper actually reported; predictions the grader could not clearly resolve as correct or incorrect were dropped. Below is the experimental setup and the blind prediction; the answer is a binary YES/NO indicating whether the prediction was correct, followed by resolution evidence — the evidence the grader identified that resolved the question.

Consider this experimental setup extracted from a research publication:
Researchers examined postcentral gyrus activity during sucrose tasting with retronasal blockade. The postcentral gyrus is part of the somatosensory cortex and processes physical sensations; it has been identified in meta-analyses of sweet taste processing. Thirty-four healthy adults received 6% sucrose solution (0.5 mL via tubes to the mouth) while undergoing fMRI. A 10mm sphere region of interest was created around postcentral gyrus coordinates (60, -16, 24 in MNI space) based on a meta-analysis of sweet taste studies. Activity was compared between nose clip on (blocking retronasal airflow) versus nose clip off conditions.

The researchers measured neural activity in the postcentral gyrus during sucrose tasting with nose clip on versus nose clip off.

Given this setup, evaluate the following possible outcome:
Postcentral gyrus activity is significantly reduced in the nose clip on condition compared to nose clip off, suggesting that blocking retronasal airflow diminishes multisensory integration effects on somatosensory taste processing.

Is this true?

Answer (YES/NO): YES